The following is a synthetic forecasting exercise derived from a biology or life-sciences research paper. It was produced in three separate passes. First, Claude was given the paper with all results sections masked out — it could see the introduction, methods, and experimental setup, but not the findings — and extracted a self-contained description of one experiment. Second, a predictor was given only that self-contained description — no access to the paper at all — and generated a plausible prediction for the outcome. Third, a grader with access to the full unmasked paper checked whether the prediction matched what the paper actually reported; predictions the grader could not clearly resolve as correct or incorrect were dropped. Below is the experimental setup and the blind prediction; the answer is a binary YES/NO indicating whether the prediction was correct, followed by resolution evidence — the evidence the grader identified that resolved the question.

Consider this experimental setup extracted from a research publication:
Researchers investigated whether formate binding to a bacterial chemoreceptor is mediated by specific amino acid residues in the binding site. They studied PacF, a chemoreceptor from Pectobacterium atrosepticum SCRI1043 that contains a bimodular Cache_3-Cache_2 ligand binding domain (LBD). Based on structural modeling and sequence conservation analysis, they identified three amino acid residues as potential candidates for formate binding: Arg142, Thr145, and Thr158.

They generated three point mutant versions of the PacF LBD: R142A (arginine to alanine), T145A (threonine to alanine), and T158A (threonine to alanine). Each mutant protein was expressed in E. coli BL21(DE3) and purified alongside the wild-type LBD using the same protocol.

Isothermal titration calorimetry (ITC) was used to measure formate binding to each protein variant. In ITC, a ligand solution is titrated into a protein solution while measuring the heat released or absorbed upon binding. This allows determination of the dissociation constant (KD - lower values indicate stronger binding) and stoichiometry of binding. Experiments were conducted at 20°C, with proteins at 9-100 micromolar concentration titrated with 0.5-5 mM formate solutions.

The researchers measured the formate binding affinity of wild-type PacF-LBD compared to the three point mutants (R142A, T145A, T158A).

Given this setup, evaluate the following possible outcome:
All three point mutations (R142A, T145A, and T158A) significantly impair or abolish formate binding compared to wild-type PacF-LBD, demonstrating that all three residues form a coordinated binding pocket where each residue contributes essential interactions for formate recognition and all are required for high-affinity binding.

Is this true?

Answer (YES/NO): NO